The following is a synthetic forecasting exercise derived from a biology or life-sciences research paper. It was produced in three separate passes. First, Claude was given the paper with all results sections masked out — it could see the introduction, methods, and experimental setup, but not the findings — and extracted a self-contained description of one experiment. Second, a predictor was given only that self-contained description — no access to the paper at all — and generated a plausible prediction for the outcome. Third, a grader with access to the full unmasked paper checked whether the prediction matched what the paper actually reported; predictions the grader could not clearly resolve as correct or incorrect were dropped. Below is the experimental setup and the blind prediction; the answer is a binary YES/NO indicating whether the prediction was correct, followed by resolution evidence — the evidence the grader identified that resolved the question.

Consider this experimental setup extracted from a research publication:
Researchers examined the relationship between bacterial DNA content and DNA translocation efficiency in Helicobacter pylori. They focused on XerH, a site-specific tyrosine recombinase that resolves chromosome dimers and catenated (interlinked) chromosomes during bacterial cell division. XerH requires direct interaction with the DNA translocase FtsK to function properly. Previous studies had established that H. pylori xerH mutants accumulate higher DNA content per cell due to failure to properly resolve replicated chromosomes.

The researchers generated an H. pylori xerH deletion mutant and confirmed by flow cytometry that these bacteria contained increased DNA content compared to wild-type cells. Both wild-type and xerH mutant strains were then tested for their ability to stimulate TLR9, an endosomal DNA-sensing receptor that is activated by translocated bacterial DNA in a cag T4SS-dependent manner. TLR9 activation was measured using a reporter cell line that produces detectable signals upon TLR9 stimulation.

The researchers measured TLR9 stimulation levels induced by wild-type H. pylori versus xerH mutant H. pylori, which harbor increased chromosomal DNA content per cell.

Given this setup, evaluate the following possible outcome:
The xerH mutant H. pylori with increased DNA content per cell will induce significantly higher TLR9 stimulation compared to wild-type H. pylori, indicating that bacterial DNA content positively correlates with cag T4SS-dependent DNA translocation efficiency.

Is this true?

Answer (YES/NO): NO